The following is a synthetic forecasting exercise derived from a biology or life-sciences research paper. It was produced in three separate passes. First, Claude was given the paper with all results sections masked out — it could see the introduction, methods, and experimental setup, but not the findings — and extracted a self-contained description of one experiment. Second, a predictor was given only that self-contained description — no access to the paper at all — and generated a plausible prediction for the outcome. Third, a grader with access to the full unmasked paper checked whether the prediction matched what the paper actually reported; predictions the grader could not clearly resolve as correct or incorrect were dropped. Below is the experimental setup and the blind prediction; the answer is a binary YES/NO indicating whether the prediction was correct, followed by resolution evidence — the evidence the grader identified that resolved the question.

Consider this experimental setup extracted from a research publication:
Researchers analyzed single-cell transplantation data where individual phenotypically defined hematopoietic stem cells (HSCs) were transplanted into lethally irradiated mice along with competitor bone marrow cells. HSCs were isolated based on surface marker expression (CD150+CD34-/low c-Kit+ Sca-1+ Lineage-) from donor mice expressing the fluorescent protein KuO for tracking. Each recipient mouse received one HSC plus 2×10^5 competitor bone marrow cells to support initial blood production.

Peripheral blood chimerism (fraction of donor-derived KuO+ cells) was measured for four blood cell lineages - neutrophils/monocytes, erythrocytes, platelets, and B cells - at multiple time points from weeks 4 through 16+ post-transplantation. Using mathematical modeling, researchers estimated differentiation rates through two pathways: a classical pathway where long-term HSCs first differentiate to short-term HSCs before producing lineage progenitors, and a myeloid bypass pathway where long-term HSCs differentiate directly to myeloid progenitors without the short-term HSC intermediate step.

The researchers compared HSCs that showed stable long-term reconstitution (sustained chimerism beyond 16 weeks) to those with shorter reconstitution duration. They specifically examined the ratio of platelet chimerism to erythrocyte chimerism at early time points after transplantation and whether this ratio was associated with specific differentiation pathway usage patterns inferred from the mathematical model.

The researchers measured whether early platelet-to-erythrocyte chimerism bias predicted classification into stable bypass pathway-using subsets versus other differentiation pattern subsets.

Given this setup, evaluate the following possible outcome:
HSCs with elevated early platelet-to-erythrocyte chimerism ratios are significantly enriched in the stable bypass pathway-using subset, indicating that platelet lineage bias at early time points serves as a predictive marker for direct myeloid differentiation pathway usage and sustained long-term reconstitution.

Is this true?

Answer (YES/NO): YES